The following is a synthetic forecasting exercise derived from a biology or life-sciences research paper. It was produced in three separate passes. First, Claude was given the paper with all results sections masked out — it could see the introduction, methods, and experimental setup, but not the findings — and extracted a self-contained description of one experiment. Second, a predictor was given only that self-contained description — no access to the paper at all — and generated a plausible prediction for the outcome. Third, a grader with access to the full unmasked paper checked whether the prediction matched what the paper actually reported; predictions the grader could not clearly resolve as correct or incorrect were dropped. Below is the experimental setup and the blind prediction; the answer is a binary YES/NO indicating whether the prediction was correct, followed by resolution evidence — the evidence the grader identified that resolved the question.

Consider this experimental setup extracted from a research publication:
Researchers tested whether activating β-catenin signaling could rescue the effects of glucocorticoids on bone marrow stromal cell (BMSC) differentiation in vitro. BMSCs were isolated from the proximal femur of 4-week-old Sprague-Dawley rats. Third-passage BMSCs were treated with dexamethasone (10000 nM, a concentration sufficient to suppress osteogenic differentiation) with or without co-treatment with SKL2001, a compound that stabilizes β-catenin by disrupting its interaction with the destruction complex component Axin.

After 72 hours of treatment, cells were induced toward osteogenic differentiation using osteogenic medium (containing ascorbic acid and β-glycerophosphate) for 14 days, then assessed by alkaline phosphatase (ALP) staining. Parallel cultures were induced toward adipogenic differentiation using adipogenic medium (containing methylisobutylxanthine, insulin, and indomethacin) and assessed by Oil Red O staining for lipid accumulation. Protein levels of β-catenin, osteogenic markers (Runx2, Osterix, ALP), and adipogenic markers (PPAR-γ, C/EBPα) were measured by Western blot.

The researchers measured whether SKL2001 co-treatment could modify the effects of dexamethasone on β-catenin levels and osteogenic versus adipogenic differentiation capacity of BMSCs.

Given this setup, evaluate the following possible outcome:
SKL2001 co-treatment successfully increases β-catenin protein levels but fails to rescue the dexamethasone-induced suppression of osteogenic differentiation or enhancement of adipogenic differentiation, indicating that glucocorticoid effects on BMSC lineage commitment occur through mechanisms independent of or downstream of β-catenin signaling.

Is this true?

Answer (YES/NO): NO